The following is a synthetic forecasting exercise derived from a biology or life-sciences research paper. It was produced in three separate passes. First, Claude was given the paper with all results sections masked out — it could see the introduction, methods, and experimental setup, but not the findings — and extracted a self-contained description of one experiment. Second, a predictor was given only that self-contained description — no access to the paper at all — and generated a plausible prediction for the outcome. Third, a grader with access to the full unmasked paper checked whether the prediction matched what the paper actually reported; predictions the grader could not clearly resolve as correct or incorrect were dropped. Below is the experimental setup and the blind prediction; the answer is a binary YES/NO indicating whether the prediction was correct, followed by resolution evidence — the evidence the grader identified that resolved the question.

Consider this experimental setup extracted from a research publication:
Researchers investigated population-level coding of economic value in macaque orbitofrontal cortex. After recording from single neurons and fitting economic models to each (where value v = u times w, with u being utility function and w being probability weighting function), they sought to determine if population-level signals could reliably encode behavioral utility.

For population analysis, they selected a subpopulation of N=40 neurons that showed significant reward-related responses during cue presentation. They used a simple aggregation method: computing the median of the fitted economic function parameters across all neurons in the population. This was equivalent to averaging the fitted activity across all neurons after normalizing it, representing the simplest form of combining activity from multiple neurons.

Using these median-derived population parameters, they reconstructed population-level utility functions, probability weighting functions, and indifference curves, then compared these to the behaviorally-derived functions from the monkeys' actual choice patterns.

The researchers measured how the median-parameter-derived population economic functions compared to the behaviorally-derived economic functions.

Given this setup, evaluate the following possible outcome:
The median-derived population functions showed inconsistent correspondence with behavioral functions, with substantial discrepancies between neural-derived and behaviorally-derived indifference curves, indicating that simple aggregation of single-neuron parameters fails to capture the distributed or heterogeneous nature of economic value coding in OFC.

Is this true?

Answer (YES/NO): NO